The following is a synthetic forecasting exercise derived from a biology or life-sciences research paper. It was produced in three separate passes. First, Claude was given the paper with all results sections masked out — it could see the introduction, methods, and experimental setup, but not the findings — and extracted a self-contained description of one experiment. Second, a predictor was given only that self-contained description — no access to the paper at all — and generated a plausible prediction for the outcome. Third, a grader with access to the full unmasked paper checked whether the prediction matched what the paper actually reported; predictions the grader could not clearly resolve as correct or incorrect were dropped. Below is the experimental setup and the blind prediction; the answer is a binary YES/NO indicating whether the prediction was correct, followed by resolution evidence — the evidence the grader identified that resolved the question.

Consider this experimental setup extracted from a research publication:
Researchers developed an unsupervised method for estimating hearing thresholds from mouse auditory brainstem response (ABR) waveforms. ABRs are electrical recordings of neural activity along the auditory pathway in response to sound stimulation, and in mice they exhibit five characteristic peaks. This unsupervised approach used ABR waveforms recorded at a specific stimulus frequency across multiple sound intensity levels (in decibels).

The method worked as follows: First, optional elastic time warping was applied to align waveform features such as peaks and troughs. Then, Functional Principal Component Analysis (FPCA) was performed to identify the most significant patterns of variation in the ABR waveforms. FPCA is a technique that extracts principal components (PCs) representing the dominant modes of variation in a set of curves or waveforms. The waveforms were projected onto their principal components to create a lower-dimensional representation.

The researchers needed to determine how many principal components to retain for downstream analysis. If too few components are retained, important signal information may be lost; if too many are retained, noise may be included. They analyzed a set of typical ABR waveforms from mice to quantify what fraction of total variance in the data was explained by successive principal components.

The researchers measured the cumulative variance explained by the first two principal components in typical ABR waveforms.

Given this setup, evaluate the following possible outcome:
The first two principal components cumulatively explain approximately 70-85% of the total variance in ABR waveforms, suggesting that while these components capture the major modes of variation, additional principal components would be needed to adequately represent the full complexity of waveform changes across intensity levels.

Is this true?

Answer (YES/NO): NO